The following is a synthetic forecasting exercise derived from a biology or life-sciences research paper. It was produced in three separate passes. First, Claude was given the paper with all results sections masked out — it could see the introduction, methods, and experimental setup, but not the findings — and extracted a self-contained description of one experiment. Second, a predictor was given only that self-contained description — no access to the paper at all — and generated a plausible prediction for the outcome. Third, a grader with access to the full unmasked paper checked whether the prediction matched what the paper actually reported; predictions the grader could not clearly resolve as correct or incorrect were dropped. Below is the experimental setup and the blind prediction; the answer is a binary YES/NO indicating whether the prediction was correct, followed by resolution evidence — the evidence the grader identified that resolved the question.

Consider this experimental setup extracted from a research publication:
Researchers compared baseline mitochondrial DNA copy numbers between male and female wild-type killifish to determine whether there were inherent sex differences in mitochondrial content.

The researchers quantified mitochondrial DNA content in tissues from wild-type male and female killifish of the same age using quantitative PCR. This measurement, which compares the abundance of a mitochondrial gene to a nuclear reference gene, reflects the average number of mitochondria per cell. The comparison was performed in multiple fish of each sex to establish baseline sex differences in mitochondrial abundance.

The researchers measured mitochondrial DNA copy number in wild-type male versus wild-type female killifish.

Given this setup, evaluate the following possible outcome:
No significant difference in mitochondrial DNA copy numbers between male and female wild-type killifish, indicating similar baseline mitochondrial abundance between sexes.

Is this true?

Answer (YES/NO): NO